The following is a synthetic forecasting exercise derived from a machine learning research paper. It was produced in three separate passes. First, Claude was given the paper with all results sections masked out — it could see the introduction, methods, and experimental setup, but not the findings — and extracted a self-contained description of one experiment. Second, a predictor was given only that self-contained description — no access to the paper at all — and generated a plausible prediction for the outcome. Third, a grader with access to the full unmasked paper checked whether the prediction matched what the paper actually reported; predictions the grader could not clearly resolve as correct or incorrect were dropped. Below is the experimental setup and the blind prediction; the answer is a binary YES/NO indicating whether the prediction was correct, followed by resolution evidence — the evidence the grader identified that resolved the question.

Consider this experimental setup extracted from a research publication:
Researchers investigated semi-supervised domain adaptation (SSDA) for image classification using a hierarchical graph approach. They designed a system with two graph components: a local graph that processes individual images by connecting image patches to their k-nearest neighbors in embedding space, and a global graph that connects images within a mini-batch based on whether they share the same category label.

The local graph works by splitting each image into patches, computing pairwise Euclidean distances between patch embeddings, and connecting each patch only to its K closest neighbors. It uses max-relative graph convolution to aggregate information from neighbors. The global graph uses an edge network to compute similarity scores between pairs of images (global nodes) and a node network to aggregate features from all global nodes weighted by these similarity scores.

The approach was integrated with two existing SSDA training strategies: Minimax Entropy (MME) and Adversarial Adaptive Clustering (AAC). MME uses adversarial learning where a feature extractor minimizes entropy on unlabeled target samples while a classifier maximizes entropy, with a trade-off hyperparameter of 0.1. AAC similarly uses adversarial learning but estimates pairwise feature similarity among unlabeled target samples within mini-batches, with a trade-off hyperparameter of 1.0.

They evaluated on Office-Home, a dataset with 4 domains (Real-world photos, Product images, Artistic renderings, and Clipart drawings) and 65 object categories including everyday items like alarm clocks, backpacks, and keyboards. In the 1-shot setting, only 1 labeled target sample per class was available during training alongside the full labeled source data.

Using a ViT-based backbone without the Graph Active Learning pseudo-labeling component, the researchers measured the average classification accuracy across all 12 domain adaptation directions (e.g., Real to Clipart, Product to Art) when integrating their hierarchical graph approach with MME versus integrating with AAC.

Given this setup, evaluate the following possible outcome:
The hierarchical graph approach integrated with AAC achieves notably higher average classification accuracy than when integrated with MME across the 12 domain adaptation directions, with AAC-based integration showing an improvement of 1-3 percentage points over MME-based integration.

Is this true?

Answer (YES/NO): NO